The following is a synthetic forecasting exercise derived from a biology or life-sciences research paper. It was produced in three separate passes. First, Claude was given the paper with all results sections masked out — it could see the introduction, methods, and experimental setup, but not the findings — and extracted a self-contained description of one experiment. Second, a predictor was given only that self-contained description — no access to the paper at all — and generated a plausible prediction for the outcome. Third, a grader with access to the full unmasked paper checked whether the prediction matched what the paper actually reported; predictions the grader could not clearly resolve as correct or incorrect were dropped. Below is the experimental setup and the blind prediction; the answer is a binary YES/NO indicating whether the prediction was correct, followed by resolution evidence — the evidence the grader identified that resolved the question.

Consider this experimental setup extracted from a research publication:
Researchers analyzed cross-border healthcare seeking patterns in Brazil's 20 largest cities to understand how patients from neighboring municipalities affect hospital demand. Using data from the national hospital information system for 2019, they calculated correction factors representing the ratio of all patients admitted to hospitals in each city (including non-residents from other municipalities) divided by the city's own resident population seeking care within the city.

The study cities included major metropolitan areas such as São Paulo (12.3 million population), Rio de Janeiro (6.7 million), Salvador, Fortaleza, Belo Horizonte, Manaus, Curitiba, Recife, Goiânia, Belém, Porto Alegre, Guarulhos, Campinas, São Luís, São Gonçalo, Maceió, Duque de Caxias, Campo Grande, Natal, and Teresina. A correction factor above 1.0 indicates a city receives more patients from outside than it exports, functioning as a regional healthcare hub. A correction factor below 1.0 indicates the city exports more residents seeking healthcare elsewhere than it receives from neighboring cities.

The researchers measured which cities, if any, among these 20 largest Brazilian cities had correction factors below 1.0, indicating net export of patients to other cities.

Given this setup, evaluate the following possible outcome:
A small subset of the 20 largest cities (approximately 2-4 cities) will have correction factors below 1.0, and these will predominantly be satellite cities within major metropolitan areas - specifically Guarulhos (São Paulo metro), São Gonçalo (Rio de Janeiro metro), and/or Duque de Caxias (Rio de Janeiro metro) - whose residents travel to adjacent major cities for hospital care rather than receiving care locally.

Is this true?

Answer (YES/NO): YES